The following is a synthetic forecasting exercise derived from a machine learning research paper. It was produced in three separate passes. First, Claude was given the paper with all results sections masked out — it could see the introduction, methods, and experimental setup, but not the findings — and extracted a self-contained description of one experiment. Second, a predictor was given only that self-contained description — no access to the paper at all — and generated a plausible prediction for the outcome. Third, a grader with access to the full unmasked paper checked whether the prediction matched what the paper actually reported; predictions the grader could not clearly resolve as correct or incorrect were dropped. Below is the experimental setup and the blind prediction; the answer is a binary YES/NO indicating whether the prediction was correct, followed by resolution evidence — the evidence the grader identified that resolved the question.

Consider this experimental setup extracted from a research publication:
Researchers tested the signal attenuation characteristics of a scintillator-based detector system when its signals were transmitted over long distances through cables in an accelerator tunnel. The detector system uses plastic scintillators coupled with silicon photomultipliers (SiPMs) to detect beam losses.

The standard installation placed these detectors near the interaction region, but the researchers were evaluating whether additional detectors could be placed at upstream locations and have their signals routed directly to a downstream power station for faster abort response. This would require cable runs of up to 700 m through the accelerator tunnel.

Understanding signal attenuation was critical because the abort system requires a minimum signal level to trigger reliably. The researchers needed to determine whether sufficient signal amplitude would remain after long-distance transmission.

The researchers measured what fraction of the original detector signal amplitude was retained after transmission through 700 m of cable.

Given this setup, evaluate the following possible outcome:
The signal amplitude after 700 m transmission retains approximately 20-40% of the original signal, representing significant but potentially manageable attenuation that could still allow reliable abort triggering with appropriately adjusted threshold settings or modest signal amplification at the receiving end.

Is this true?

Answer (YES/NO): NO